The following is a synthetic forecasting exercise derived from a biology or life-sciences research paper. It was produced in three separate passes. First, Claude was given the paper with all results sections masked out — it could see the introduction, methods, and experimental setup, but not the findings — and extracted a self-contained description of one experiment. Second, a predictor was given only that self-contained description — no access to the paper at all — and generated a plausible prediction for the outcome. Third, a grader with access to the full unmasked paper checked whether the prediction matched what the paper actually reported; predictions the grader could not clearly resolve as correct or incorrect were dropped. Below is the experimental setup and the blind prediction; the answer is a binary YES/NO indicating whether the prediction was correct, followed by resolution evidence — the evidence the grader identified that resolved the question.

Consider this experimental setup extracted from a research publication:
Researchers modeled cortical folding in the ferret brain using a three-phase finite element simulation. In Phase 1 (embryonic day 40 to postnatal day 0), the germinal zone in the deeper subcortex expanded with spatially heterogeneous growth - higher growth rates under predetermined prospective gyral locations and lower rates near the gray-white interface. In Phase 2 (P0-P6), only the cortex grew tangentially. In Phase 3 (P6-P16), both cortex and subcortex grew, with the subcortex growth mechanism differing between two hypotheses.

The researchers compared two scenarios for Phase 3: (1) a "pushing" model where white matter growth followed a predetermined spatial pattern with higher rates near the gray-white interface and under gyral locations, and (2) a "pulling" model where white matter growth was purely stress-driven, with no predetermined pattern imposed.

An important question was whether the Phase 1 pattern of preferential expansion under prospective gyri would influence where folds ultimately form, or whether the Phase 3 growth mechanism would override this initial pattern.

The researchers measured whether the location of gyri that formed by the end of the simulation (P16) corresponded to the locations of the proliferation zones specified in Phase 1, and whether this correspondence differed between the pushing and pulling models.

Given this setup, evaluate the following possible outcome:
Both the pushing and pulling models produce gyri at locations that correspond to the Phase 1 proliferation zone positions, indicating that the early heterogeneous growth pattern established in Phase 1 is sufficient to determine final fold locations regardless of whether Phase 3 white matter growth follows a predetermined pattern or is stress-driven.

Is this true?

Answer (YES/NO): YES